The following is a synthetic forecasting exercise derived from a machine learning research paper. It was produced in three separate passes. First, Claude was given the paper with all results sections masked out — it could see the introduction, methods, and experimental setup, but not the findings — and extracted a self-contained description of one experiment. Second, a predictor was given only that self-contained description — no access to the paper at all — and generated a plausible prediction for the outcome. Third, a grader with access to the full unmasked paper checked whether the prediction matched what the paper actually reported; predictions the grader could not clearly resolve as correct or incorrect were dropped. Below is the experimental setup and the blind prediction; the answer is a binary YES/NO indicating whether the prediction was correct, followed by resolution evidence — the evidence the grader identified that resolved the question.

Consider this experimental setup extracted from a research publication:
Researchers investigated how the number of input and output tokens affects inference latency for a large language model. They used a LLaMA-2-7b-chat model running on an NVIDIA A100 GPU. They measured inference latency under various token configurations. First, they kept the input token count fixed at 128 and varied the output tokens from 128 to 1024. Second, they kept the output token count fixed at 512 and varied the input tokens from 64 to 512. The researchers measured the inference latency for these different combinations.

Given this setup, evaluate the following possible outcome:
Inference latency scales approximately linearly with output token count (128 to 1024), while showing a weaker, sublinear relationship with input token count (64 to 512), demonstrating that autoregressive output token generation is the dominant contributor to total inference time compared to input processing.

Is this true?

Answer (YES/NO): NO